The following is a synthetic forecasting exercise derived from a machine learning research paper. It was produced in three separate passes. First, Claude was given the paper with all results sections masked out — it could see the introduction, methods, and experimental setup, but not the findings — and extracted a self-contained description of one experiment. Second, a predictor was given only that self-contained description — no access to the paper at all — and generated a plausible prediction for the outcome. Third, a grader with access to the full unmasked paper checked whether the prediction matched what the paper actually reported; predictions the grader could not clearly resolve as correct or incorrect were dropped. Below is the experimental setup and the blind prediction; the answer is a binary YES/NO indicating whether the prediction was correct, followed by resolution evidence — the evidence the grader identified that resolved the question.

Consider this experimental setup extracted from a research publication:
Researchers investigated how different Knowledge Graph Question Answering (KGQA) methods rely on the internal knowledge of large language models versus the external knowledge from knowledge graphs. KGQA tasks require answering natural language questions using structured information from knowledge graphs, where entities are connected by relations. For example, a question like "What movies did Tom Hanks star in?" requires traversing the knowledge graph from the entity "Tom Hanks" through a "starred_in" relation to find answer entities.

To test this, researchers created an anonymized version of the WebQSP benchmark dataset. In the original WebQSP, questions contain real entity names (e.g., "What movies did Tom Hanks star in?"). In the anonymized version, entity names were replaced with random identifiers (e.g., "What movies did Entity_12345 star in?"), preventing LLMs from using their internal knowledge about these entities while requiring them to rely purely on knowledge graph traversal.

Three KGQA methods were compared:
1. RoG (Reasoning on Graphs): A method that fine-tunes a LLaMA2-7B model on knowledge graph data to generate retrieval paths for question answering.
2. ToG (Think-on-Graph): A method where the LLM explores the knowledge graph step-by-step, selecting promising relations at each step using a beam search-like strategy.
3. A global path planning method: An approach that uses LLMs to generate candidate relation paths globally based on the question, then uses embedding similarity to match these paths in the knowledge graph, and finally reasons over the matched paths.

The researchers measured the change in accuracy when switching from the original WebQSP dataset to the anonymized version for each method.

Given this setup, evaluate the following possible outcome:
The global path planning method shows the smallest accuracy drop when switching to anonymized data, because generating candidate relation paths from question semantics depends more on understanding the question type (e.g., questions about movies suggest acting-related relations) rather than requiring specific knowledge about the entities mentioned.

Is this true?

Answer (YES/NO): YES